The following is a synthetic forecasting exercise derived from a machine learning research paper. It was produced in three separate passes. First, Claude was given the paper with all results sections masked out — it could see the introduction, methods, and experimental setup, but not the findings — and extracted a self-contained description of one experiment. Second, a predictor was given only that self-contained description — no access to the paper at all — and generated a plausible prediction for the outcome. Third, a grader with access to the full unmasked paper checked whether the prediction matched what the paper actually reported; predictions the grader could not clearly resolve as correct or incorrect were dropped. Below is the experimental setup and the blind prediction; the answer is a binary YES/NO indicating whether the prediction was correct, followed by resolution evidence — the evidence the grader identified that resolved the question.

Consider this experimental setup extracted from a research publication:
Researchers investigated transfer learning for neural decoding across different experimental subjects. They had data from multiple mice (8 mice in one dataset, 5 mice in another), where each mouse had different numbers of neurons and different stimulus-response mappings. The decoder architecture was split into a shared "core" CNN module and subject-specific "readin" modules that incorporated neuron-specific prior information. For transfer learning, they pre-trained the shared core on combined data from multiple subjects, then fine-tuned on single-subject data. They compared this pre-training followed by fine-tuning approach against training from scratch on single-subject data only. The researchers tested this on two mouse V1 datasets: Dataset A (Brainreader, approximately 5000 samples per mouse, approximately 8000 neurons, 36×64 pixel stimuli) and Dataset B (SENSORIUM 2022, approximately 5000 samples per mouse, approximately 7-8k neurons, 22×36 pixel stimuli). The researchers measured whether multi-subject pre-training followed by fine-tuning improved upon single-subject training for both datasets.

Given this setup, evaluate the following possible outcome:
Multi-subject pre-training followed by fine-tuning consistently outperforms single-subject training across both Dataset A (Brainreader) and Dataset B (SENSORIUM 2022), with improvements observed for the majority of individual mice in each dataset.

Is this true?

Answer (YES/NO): NO